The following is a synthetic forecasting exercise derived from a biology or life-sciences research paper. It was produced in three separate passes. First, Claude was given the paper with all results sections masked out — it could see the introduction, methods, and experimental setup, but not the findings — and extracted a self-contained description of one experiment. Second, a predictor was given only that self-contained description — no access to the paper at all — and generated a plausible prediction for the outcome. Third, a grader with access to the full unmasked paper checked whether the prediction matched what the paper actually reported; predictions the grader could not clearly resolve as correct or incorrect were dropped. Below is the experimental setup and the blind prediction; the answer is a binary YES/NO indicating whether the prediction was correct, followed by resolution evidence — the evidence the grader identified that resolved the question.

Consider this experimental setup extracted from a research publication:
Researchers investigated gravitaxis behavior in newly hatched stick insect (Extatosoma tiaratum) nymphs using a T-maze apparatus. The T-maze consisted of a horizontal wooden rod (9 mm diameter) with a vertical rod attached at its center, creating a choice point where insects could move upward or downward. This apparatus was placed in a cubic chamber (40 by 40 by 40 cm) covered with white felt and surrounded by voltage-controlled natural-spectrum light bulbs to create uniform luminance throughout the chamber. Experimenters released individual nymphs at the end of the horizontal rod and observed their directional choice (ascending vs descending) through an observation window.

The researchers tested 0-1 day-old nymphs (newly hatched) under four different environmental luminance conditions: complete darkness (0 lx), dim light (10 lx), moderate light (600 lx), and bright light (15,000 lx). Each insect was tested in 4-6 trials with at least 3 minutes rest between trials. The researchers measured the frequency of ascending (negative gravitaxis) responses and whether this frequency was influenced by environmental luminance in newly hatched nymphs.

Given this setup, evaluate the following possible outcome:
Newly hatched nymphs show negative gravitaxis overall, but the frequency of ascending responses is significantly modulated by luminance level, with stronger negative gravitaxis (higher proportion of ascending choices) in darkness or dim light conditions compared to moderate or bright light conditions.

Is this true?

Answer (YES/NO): YES